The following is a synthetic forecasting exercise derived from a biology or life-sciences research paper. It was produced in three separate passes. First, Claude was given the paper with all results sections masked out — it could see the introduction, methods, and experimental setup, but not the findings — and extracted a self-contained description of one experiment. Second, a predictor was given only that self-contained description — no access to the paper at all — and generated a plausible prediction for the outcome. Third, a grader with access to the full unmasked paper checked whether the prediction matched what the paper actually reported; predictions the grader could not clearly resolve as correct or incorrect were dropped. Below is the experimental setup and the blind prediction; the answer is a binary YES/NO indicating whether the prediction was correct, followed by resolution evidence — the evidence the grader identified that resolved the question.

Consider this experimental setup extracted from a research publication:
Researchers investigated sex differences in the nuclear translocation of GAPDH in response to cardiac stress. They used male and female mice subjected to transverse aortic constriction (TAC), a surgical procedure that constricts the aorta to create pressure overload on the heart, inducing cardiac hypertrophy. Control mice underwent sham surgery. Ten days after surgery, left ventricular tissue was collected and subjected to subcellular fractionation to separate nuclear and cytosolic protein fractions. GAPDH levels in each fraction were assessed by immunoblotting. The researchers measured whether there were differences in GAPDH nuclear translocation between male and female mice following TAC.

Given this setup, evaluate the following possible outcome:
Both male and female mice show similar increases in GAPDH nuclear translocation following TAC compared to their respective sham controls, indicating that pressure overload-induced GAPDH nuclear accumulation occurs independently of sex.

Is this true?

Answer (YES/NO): YES